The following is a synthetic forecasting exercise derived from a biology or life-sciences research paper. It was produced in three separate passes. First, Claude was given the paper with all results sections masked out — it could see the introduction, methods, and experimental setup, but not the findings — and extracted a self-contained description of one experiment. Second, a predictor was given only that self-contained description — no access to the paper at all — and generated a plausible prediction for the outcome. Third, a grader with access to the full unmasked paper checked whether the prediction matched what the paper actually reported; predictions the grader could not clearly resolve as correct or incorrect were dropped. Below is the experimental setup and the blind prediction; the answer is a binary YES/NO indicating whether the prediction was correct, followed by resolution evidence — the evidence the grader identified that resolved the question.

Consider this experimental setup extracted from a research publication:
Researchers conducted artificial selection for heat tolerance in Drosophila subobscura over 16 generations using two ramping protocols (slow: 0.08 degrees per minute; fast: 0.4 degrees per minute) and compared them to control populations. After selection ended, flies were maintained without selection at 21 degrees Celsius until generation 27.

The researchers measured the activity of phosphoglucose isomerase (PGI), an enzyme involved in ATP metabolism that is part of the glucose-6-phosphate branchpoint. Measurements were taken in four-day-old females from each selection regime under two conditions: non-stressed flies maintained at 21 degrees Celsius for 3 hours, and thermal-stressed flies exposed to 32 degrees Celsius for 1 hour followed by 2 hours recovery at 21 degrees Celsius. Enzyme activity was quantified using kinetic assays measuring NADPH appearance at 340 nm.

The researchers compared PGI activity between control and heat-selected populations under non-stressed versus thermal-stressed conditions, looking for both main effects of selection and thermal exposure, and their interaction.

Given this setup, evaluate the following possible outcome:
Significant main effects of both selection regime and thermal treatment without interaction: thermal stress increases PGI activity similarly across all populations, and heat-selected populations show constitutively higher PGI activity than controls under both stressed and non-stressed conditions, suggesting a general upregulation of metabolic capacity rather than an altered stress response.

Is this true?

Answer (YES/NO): NO